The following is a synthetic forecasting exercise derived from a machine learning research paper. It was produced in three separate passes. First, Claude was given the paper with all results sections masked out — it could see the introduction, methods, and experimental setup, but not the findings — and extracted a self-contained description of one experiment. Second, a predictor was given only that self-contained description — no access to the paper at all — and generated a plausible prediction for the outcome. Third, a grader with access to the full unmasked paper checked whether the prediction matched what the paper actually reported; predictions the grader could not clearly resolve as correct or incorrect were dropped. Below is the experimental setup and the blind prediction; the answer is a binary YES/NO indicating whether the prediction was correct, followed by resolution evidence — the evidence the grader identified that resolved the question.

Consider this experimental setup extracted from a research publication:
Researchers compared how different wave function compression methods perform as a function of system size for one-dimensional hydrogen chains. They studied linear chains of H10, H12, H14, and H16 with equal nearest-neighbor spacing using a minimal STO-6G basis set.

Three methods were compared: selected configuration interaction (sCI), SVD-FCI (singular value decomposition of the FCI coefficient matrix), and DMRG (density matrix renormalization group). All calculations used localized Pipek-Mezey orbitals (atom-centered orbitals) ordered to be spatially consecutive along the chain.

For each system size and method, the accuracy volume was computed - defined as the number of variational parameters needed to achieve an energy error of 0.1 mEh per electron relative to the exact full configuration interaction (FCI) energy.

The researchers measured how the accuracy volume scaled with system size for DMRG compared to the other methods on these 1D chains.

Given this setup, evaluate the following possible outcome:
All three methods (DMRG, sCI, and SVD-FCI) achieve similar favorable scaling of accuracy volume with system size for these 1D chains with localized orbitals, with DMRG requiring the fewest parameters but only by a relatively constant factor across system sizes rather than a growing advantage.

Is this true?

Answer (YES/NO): NO